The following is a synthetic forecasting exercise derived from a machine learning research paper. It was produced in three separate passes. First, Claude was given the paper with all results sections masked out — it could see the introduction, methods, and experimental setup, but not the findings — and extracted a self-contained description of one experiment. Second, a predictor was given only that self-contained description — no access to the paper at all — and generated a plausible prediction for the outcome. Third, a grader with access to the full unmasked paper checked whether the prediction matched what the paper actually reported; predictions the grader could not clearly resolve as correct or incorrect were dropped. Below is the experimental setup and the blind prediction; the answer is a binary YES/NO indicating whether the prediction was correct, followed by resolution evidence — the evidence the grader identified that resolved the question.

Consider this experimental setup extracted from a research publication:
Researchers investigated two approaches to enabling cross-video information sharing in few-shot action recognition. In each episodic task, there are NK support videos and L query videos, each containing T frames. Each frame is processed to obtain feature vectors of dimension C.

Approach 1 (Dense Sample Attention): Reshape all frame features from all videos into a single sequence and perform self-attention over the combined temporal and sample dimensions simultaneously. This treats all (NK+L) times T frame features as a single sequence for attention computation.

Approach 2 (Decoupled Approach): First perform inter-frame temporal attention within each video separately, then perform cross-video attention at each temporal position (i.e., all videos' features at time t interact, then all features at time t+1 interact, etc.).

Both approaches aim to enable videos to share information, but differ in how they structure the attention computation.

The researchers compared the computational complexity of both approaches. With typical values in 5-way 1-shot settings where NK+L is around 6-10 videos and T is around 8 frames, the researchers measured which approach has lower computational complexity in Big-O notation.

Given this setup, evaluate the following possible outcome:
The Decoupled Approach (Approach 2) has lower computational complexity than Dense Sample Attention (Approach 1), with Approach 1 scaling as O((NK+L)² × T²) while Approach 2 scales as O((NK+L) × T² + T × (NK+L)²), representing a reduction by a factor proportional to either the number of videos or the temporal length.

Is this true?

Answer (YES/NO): NO